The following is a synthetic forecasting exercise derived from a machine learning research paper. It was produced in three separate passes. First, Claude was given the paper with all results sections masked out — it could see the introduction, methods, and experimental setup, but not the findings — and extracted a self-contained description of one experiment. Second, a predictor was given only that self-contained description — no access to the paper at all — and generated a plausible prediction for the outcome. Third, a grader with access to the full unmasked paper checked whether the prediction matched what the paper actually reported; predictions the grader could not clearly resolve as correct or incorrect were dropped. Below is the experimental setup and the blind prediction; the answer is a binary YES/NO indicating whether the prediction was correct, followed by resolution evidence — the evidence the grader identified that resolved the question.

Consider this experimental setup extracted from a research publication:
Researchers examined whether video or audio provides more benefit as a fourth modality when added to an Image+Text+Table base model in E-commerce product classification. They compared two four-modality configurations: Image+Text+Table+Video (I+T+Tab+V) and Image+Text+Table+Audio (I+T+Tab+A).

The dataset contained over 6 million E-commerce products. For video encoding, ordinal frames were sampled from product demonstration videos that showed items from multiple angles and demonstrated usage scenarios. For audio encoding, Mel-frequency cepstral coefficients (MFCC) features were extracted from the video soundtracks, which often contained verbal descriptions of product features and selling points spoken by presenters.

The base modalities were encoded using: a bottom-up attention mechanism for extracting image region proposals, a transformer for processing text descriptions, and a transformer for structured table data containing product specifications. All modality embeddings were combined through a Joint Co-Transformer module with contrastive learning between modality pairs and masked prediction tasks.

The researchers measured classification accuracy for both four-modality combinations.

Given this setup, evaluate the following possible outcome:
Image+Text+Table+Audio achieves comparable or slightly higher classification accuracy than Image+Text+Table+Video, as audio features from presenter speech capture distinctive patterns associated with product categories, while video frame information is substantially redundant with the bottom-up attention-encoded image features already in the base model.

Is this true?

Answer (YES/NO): YES